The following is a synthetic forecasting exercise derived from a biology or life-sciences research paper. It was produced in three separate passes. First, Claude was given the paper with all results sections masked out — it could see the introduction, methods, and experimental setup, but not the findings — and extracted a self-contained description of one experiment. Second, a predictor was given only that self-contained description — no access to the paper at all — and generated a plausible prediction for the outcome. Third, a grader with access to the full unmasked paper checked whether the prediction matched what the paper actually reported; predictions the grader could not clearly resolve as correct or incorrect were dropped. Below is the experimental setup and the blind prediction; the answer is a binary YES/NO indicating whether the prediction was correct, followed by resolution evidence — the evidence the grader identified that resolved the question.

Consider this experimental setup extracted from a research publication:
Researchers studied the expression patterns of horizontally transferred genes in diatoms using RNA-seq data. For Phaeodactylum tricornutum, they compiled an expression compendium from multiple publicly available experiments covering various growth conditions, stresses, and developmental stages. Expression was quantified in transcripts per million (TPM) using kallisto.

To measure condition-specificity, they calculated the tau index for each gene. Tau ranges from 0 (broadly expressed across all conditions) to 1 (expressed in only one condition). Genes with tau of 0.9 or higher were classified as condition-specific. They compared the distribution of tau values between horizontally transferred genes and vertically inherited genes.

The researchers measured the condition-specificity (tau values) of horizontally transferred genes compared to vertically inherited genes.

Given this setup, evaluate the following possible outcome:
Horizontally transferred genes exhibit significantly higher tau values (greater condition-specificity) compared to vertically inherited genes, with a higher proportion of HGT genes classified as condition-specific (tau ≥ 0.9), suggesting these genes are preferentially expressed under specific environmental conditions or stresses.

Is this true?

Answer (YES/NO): YES